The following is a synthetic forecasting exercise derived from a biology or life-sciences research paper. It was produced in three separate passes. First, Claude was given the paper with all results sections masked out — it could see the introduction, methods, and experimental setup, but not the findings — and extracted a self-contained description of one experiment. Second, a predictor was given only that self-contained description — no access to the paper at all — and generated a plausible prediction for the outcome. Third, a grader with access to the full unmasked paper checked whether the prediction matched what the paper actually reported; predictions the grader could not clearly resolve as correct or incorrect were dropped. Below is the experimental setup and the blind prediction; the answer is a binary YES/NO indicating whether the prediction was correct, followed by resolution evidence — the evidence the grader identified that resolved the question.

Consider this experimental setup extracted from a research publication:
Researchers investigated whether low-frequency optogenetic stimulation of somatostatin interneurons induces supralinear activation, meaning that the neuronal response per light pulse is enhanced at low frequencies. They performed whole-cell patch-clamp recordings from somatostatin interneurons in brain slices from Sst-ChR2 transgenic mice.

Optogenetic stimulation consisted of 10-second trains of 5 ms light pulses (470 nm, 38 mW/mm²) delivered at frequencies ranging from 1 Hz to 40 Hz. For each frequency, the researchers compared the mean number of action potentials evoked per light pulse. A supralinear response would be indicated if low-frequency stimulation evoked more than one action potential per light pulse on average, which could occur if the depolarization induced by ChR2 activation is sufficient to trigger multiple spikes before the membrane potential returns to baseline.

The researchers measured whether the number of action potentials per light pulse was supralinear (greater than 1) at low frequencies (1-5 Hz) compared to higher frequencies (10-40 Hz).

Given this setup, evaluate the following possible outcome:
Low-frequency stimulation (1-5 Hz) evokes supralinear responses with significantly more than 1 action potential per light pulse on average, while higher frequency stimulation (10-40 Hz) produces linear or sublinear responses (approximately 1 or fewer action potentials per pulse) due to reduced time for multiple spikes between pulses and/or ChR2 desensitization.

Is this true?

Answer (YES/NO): YES